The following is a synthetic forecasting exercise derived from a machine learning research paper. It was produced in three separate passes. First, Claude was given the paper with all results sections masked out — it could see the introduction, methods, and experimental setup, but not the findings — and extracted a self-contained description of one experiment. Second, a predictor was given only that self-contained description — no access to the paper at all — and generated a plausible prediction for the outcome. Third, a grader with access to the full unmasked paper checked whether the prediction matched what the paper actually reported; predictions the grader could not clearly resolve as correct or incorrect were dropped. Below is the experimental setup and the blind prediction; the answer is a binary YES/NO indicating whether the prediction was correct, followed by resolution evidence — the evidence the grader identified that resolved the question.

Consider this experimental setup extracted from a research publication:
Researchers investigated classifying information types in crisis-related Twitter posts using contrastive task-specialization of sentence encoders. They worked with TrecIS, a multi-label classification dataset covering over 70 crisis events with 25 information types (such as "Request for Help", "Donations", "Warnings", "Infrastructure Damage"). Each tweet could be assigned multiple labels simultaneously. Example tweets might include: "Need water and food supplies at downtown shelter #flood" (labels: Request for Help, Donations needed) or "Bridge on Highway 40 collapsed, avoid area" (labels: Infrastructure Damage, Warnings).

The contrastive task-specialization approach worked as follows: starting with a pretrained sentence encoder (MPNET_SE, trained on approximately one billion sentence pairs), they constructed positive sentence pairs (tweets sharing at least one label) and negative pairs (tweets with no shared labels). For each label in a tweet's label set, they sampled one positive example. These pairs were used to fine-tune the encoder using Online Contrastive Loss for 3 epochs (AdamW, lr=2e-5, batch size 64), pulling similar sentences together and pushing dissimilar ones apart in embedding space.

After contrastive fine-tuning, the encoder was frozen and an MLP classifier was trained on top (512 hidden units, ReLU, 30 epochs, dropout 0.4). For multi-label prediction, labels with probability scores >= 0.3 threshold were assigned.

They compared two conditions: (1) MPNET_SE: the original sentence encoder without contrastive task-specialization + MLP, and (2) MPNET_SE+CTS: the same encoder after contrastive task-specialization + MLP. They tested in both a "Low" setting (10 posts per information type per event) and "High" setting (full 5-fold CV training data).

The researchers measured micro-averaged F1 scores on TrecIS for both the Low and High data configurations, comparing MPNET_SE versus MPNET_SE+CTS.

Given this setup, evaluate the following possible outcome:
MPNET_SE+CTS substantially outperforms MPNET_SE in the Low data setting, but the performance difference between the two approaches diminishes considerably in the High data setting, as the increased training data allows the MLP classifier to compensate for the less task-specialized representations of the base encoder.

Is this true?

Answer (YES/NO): NO